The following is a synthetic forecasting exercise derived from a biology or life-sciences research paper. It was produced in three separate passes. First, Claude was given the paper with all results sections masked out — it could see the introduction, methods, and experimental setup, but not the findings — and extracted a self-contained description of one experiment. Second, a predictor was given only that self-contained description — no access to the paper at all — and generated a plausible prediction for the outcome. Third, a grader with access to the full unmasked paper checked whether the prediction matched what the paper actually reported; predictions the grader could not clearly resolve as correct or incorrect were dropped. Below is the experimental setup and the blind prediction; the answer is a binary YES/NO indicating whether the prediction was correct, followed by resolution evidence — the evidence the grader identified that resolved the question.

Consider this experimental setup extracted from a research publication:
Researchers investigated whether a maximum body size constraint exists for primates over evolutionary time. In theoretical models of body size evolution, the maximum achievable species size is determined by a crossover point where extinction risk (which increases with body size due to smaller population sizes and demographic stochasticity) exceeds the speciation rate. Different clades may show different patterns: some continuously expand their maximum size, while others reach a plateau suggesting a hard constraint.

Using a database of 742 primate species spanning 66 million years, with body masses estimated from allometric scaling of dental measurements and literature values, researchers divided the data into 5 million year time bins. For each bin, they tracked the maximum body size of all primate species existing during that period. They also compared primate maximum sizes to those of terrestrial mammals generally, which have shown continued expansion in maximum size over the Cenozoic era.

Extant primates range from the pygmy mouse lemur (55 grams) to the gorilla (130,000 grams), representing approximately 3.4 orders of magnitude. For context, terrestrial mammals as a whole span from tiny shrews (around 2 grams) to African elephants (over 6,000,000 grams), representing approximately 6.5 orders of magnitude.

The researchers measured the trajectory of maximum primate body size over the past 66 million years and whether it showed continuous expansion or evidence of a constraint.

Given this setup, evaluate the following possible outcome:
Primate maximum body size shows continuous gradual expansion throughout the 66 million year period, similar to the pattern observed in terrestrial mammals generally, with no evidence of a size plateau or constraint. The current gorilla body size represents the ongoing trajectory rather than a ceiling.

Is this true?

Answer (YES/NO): NO